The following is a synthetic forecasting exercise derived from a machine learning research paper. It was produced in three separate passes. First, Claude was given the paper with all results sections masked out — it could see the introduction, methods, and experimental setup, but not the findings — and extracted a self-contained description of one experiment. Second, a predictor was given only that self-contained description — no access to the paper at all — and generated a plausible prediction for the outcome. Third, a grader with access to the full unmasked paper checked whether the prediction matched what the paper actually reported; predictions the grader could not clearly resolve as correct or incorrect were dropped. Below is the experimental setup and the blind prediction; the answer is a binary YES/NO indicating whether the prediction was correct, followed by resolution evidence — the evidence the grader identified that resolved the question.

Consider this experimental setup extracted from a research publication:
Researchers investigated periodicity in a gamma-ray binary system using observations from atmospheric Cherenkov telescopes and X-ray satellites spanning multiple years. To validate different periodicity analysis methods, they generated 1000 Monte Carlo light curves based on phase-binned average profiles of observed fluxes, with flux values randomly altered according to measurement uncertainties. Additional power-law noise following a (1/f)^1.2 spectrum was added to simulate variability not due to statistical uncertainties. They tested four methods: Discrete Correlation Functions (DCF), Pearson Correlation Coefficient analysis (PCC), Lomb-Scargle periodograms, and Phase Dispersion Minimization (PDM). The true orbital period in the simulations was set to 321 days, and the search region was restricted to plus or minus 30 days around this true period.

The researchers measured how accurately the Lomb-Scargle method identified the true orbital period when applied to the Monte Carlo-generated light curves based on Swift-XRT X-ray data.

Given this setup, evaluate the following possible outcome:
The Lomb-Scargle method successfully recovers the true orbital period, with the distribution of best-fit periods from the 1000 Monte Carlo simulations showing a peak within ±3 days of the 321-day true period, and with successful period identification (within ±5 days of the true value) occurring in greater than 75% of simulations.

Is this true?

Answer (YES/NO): NO